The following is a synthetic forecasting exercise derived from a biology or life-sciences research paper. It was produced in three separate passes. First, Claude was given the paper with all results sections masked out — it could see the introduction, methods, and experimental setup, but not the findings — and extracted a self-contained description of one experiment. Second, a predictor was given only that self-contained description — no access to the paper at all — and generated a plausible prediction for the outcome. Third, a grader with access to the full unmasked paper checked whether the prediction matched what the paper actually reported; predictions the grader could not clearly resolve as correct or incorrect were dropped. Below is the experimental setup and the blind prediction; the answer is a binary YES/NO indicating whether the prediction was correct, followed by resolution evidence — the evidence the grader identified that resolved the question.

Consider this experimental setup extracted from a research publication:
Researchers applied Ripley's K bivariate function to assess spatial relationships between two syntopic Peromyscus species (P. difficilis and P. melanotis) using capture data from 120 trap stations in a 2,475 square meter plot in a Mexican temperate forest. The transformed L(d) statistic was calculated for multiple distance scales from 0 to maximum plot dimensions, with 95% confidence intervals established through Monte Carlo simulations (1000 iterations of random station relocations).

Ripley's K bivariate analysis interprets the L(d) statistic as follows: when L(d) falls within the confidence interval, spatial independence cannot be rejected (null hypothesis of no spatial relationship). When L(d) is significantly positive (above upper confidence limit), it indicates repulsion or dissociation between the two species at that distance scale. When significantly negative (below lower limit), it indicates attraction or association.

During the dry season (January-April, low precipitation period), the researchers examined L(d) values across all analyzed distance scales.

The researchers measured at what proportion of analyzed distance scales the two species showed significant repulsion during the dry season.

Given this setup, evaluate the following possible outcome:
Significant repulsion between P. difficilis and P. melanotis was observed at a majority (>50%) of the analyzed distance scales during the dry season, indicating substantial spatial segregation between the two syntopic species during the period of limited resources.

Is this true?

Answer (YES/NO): YES